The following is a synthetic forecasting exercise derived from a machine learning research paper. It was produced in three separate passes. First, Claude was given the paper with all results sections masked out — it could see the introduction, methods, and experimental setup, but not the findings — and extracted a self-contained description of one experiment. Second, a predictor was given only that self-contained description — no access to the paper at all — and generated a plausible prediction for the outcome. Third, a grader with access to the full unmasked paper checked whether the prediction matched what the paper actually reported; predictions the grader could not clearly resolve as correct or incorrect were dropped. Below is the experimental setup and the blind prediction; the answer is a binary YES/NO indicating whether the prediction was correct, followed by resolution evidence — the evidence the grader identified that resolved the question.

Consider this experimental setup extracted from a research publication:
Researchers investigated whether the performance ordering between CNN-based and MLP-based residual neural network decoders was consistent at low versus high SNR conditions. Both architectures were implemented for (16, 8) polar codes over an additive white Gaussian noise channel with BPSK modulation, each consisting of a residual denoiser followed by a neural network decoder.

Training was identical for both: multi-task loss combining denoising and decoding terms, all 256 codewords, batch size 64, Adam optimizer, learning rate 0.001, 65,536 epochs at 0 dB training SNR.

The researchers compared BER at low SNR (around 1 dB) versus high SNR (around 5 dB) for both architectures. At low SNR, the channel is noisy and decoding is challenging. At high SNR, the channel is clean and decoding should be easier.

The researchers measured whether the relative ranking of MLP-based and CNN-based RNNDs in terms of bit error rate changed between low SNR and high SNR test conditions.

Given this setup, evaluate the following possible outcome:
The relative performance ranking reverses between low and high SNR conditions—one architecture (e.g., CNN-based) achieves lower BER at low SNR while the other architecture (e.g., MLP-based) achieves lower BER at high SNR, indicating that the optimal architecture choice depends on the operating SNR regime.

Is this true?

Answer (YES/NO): NO